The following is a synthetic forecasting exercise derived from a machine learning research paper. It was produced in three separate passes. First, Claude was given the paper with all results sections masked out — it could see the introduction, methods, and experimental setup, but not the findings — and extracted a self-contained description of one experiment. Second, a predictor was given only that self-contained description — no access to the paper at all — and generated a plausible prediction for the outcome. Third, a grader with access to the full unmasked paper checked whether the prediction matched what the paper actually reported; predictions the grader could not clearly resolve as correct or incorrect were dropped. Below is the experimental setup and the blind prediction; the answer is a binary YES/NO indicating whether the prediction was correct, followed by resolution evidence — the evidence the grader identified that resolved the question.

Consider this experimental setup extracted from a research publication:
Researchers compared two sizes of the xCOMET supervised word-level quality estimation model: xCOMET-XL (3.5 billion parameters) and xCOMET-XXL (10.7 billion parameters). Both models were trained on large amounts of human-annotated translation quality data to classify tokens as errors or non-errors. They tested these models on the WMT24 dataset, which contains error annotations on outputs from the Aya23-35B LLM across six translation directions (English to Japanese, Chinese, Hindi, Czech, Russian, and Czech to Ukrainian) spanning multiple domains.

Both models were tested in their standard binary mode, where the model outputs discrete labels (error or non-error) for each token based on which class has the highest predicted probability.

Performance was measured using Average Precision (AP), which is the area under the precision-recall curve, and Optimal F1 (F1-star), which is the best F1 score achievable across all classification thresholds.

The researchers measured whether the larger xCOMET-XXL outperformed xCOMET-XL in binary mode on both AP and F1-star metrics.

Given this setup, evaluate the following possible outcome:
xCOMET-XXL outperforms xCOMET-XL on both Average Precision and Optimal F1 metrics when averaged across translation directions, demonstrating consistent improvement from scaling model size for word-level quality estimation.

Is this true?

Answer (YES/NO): NO